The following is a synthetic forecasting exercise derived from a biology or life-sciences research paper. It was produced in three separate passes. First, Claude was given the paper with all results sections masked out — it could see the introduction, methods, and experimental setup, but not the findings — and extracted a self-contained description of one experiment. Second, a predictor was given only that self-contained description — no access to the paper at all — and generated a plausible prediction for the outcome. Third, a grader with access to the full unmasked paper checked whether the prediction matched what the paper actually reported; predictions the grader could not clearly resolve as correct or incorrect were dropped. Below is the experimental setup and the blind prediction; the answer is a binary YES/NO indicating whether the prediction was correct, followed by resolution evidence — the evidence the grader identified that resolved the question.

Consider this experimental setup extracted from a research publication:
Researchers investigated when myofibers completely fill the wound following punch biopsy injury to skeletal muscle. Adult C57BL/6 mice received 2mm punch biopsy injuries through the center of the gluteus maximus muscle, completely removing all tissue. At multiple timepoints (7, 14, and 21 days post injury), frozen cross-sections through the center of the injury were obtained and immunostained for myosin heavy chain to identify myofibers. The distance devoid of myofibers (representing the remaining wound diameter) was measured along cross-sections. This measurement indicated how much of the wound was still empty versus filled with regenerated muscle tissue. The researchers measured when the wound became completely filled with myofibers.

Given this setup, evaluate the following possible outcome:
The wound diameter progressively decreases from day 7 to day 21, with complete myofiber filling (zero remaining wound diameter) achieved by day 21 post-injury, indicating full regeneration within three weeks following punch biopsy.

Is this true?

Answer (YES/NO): NO